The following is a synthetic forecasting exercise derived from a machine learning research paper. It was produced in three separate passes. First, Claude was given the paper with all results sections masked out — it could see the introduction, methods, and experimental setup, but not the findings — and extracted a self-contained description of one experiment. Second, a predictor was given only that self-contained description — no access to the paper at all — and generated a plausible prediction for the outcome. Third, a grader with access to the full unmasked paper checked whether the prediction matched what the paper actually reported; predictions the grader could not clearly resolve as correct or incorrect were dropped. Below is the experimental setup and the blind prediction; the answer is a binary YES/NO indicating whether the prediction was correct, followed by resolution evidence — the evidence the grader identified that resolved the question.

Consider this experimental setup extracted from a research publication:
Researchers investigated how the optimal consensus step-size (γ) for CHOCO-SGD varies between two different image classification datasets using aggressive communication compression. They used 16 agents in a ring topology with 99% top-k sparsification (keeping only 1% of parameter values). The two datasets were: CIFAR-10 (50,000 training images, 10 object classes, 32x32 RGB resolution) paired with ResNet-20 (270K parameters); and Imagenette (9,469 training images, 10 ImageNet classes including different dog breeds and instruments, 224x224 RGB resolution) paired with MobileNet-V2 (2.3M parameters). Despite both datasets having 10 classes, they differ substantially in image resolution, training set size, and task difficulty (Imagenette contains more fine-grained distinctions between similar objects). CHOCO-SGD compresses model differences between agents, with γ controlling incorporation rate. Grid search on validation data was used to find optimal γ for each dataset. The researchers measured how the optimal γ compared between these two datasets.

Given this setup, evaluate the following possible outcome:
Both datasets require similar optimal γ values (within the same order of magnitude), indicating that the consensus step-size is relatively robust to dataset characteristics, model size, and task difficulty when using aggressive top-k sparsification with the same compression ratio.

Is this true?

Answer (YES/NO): YES